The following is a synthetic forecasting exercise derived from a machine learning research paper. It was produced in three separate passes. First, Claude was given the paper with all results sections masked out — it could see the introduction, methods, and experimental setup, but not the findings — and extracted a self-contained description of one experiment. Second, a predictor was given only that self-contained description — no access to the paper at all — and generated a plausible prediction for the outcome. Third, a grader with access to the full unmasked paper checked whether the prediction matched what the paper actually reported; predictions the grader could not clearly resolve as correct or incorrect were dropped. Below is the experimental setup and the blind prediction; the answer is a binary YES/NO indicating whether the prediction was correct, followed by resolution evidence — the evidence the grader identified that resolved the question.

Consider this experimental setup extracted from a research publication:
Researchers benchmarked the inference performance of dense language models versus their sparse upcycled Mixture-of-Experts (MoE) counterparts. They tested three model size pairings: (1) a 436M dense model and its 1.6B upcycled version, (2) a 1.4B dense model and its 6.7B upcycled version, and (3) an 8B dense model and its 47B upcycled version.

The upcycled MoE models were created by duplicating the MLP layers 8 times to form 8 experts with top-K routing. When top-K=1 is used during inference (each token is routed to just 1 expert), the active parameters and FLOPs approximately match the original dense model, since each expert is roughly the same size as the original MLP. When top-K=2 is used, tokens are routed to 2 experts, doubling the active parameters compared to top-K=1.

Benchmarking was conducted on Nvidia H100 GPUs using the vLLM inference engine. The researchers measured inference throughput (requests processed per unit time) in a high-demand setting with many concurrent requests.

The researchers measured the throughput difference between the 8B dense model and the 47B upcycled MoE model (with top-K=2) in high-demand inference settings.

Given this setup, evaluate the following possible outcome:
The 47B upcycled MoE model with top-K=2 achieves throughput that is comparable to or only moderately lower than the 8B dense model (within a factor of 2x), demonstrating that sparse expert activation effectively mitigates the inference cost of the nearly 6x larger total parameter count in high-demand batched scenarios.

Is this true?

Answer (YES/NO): NO